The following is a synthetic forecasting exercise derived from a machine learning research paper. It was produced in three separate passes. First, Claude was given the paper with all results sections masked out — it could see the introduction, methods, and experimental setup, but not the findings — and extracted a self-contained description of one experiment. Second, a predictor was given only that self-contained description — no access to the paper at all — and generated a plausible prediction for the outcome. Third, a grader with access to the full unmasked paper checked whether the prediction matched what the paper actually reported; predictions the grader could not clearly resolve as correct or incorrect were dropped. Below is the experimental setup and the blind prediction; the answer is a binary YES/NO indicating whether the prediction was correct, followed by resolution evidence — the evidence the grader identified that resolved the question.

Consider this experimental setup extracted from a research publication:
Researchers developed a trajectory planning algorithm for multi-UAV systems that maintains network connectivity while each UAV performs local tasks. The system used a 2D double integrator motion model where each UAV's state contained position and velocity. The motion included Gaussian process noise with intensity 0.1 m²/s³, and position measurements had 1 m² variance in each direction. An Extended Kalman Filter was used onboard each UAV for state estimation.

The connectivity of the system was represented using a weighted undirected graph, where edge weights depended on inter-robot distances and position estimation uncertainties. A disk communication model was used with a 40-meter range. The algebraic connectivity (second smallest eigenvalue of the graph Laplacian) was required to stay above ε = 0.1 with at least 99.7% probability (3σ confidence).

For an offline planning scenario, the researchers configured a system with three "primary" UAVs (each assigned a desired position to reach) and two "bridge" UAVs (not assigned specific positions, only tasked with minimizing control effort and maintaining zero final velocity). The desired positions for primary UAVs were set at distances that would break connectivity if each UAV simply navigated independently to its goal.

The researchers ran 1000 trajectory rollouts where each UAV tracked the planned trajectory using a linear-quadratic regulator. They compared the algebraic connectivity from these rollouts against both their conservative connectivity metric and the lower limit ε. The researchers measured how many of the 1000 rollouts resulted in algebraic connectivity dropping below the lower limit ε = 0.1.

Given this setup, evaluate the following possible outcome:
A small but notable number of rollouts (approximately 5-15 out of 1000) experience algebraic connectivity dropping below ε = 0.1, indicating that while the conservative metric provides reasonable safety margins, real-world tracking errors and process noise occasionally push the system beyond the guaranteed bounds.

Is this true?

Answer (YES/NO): NO